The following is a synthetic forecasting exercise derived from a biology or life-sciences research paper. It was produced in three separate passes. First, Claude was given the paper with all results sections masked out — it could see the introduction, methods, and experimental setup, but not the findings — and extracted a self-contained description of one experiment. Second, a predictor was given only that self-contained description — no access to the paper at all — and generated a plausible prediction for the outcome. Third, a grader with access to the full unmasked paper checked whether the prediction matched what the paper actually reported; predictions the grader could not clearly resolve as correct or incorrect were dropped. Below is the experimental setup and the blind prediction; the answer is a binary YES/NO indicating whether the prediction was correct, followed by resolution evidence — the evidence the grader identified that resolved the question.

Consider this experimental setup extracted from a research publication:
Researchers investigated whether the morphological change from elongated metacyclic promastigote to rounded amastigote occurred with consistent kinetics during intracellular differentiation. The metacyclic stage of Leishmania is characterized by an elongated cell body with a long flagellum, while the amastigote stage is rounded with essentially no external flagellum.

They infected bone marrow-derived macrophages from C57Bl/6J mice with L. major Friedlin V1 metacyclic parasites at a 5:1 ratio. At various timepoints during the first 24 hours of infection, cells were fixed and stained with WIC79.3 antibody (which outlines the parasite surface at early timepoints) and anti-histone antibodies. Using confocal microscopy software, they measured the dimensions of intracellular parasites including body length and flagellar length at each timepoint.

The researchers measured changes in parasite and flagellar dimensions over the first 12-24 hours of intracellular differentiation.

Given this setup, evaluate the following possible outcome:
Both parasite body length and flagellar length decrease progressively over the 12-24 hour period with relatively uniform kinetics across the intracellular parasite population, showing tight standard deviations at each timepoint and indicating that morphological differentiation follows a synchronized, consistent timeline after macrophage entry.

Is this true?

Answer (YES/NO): NO